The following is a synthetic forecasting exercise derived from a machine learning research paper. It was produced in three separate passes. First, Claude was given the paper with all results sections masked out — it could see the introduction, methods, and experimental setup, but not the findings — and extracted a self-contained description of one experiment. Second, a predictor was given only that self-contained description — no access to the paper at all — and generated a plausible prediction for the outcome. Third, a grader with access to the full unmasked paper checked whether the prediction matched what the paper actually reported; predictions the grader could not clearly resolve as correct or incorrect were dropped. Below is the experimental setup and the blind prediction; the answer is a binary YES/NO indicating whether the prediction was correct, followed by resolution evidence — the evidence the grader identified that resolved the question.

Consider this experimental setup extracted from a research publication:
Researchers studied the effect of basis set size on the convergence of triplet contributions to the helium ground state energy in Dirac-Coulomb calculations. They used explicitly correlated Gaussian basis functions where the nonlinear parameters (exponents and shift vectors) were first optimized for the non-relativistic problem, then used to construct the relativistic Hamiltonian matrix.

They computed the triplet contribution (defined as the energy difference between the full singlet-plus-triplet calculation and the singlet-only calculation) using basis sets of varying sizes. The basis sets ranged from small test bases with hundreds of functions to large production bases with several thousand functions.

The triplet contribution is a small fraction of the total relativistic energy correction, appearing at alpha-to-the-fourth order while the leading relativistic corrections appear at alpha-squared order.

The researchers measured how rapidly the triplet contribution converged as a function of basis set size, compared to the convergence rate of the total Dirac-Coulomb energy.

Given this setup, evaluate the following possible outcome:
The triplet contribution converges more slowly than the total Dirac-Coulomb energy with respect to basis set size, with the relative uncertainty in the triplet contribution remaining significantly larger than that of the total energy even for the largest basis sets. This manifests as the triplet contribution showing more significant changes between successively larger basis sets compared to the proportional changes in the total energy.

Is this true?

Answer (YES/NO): NO